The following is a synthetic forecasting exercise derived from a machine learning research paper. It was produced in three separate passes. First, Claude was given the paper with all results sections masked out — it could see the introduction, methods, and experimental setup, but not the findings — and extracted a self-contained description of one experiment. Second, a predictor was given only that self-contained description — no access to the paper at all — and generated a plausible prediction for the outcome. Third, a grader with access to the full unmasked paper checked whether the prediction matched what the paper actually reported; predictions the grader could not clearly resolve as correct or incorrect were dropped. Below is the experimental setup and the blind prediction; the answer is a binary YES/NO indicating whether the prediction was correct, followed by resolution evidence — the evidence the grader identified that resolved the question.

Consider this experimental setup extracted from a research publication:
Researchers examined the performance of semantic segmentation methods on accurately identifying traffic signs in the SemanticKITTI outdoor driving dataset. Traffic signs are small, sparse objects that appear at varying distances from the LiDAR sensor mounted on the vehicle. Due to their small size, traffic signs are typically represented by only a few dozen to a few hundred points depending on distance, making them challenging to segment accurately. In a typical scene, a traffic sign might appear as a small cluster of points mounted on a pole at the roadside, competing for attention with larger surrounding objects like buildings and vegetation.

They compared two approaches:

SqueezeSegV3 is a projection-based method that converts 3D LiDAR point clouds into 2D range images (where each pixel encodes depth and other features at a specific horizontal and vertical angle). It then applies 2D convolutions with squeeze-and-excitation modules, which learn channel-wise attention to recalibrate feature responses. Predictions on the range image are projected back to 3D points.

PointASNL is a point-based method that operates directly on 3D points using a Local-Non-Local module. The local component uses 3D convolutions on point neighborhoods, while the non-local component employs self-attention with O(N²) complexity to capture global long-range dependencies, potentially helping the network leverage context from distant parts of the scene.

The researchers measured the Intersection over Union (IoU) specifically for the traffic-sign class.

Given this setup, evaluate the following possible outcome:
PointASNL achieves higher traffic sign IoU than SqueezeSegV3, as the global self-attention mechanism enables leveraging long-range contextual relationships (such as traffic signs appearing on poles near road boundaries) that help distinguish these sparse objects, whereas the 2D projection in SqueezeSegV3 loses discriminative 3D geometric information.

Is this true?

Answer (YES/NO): NO